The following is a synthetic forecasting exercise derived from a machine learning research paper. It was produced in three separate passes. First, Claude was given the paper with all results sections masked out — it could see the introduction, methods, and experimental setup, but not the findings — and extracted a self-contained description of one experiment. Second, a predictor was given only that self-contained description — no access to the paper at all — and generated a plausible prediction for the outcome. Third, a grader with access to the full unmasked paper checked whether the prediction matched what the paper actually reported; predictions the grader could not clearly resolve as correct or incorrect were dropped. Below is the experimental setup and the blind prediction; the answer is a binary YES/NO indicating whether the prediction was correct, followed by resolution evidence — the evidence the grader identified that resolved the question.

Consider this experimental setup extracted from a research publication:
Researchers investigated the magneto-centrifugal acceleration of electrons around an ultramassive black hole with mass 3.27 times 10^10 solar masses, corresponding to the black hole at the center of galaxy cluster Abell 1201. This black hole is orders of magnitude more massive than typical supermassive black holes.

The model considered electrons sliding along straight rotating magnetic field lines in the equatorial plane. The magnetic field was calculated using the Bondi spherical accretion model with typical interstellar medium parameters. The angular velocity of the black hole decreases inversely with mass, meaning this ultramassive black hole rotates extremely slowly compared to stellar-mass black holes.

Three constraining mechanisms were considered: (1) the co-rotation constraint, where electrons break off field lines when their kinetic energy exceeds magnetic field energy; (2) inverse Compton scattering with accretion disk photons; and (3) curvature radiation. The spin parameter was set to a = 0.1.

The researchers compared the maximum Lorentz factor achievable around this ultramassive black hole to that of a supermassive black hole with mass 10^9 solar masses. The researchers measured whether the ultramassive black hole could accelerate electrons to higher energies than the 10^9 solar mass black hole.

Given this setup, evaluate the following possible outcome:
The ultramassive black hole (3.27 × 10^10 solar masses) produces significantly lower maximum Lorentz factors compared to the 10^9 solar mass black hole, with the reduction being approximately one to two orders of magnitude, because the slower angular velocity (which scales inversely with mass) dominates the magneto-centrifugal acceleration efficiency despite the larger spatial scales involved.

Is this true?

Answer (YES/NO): NO